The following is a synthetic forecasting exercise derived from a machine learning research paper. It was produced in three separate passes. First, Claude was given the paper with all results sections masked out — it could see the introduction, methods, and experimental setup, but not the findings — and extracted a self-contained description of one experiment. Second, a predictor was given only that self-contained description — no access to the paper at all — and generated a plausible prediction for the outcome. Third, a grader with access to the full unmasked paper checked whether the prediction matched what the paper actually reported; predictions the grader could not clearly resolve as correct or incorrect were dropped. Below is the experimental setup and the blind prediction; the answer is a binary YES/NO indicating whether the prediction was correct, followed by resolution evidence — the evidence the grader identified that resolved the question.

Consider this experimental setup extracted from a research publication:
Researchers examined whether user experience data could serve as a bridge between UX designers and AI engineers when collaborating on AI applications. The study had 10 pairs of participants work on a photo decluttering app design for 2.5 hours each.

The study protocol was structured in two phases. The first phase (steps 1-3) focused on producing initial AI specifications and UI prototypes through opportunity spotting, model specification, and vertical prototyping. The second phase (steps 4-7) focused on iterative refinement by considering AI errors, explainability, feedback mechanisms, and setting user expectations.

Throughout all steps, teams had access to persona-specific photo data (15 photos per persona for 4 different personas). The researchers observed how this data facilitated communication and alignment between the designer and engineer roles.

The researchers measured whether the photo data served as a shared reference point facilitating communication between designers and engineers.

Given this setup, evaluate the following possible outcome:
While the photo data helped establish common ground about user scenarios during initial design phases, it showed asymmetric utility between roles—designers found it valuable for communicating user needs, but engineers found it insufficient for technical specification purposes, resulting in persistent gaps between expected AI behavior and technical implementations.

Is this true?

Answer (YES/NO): NO